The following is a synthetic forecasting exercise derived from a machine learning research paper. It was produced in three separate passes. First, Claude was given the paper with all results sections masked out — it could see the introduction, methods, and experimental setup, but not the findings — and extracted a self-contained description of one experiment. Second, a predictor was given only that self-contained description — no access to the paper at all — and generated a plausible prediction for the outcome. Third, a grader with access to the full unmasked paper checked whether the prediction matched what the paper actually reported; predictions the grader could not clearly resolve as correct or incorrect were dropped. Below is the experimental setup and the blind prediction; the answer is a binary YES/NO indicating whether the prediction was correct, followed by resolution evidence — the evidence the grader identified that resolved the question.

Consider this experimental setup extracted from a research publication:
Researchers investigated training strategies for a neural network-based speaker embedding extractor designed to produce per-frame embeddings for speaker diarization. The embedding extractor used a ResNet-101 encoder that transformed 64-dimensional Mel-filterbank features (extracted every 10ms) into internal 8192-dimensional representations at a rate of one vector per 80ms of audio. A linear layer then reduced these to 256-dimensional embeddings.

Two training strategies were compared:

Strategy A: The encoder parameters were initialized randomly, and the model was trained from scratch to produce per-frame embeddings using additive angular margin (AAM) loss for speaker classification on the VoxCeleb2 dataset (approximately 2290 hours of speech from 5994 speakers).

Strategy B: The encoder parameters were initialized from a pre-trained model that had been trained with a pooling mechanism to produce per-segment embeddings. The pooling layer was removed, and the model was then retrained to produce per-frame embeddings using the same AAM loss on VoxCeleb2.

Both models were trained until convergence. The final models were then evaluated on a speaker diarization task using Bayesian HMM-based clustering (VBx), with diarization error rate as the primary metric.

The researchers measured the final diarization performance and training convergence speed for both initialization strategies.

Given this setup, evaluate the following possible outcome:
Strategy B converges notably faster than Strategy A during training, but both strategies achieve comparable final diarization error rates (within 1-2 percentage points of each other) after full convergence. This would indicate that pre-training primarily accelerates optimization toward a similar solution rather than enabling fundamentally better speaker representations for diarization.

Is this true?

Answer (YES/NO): YES